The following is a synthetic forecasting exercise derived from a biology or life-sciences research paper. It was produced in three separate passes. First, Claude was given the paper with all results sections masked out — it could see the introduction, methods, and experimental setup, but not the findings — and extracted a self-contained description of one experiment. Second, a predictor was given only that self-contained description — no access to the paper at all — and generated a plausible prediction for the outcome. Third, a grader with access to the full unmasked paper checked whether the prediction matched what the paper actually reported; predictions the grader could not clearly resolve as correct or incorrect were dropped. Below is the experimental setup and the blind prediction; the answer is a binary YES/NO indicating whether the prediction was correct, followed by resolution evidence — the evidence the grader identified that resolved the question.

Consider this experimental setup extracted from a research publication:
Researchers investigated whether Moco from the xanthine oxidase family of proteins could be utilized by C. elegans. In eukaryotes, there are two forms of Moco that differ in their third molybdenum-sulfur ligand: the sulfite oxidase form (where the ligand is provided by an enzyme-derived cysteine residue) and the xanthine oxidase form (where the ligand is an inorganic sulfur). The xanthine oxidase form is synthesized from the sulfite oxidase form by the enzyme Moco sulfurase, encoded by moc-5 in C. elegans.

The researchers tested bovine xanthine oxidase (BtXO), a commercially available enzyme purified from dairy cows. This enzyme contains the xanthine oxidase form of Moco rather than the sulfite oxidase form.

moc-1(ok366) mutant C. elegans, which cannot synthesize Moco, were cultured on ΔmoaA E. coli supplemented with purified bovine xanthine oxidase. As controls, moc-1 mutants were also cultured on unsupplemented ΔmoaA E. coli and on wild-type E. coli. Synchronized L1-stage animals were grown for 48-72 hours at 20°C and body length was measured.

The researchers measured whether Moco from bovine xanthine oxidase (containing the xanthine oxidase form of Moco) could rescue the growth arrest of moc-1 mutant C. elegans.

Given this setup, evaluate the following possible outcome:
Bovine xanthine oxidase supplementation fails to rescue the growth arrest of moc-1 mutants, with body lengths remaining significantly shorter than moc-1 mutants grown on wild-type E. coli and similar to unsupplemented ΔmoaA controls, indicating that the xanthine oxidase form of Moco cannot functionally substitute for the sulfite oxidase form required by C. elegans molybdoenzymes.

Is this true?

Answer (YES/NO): NO